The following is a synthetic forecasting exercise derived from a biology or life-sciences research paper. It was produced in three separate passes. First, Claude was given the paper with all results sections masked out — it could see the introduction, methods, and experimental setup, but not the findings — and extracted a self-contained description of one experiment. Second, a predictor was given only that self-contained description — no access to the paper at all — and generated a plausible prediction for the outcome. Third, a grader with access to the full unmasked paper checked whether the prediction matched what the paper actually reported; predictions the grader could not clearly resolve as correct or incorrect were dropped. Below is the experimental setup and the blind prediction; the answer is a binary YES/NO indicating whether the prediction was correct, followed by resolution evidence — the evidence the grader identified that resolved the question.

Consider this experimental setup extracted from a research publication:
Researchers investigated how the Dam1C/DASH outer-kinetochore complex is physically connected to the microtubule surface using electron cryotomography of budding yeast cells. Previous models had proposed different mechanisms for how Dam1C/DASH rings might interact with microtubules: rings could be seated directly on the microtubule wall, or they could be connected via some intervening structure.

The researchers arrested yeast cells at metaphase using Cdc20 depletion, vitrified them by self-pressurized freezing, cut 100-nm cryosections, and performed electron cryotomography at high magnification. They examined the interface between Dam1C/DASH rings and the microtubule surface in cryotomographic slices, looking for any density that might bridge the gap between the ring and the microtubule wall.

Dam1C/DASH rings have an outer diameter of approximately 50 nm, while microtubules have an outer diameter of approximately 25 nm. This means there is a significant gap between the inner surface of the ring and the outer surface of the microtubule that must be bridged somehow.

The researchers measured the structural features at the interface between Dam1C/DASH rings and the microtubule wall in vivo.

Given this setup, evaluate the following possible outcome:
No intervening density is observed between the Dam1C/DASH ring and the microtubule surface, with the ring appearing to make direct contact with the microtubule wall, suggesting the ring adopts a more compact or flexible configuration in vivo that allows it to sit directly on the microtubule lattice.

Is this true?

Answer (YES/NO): NO